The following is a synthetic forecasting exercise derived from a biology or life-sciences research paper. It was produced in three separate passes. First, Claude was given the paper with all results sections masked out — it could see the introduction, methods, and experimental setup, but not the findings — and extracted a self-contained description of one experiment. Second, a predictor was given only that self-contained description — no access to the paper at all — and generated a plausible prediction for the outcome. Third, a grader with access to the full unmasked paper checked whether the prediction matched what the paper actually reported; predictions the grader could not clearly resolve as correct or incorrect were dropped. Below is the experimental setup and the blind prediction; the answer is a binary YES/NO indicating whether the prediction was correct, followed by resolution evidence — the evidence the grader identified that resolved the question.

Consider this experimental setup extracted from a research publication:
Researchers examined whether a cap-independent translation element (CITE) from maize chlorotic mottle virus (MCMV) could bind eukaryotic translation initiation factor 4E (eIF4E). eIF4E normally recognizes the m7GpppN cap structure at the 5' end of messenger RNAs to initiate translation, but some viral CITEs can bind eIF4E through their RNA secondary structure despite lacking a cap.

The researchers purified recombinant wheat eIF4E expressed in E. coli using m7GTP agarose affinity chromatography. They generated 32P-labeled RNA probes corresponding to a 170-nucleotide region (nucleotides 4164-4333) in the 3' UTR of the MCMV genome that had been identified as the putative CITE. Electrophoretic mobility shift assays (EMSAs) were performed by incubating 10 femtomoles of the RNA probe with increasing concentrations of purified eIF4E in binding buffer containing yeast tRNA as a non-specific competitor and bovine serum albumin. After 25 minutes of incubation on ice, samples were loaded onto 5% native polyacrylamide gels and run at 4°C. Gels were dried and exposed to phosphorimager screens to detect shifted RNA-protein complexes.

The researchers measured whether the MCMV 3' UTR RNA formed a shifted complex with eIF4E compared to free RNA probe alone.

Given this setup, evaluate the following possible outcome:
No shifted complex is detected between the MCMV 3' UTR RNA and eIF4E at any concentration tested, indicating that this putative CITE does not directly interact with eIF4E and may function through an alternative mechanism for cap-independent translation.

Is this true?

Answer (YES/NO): NO